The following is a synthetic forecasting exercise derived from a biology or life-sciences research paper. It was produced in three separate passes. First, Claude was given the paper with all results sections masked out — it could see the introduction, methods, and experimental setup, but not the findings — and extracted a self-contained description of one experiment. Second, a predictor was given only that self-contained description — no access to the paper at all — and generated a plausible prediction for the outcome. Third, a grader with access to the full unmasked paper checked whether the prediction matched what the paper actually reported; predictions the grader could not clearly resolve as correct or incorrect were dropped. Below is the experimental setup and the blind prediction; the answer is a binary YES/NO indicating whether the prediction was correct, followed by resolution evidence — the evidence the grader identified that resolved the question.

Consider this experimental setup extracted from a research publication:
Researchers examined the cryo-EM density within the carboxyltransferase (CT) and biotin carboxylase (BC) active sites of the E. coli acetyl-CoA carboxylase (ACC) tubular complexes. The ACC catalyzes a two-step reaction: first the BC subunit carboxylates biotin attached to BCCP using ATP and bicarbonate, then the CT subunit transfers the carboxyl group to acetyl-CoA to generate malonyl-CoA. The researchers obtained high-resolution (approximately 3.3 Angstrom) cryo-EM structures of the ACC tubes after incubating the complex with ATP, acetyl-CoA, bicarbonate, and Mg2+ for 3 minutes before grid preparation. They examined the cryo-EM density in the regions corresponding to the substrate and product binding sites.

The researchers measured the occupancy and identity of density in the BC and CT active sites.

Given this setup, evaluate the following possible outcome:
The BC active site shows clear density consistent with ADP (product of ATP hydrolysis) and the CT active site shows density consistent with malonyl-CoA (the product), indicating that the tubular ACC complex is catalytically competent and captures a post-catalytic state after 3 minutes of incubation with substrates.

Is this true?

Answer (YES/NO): NO